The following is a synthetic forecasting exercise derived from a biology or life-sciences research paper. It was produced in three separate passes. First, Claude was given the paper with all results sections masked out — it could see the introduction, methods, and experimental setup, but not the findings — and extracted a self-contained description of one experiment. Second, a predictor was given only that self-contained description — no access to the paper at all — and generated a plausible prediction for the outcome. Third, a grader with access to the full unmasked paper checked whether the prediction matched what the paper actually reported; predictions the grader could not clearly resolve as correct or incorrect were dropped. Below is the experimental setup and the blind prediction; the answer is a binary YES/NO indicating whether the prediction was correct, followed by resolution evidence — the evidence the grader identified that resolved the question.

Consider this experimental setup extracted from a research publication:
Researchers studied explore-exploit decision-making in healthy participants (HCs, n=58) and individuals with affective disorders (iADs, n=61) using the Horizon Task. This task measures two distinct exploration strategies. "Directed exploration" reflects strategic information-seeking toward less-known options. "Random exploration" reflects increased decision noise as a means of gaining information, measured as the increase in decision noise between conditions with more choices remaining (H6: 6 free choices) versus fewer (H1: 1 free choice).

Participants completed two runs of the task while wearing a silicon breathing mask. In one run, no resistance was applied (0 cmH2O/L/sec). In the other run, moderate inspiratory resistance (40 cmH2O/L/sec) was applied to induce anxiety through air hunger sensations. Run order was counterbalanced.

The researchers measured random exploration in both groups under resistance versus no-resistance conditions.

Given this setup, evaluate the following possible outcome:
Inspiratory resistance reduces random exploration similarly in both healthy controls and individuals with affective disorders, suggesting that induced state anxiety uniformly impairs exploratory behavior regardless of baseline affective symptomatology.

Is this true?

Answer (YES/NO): NO